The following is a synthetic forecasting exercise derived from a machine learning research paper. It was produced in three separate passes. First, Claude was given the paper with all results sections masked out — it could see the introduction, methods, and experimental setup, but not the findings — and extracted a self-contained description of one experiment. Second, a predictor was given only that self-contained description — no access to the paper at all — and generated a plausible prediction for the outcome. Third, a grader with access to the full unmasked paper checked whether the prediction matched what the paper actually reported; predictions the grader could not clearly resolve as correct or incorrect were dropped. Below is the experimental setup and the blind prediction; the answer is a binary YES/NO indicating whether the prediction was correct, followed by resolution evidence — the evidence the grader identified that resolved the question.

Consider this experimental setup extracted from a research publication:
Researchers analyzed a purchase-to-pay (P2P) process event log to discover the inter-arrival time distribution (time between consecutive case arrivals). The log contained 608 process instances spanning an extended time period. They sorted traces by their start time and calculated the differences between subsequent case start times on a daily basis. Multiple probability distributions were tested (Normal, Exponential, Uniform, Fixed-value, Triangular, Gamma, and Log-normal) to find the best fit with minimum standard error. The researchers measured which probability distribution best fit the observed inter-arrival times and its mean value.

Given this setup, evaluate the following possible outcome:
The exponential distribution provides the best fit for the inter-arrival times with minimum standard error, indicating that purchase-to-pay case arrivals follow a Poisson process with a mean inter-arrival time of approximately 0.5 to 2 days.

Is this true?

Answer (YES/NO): NO